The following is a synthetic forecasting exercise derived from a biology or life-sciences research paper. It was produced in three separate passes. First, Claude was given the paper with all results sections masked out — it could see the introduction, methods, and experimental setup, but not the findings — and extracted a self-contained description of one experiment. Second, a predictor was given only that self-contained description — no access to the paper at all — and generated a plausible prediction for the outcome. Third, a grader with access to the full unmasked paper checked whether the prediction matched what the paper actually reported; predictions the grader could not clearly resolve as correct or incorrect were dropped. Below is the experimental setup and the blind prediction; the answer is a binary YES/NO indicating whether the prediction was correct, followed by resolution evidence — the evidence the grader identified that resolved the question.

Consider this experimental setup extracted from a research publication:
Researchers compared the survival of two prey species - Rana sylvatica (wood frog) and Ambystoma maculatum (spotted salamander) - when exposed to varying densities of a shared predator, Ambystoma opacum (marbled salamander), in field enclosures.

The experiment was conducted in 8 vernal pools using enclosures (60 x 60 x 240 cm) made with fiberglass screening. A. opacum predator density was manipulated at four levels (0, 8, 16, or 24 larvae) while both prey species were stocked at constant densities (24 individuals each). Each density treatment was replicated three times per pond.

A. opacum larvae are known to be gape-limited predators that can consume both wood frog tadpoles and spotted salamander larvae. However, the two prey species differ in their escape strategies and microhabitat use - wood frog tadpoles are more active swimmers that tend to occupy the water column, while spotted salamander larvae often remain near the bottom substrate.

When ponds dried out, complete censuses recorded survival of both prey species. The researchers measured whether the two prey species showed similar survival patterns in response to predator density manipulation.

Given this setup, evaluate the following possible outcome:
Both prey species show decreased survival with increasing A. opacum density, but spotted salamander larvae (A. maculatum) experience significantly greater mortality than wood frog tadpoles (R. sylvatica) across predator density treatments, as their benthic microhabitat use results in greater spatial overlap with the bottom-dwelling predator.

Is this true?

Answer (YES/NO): NO